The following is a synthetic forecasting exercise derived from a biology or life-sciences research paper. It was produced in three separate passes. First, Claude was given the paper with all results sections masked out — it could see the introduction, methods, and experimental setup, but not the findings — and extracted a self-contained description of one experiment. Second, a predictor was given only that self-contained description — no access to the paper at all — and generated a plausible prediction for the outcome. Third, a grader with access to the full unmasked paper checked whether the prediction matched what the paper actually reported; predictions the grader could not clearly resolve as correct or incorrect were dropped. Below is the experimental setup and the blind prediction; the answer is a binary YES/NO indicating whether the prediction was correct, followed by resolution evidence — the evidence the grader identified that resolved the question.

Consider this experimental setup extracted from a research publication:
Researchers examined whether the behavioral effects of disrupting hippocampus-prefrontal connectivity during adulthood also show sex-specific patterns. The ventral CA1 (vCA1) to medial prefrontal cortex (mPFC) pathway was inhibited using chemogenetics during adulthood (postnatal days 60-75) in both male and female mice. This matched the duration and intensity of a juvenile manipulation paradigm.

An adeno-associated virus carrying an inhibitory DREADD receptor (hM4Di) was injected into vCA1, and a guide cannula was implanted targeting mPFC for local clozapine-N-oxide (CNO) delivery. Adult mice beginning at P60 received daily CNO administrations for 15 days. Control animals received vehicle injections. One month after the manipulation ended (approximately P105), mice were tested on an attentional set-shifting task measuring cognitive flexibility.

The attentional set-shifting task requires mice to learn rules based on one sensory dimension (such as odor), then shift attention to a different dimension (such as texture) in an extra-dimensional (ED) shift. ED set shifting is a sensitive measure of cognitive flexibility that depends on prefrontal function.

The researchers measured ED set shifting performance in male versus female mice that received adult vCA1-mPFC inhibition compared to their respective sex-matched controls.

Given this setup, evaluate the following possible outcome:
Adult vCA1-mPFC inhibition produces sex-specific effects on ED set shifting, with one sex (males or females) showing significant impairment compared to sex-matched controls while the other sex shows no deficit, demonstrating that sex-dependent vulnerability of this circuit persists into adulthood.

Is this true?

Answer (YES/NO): NO